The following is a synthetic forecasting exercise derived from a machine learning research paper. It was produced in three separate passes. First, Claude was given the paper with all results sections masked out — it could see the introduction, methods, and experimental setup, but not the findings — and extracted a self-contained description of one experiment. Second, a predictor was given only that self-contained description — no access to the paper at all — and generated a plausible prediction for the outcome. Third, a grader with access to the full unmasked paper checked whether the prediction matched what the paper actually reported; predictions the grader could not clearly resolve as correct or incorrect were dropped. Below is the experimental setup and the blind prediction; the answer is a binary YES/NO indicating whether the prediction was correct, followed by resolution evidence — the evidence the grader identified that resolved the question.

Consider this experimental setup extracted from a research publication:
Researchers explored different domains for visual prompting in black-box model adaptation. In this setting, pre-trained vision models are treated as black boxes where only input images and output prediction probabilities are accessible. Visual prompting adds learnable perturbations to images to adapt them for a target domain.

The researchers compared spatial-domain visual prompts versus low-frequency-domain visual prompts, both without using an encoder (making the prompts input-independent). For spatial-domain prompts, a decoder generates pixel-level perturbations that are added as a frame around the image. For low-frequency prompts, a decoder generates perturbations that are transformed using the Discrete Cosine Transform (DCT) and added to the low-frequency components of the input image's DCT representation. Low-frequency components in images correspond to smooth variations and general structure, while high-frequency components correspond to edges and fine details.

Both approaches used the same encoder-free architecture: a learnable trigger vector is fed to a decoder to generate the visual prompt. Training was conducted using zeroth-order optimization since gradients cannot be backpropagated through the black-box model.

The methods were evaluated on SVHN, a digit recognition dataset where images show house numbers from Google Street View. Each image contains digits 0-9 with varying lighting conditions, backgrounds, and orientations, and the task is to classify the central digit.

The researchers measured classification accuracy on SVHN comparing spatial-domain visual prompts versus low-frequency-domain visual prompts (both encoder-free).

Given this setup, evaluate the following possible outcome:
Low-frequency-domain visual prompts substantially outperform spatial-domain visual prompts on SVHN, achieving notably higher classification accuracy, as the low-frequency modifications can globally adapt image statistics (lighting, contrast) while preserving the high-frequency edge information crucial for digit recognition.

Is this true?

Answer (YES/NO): YES